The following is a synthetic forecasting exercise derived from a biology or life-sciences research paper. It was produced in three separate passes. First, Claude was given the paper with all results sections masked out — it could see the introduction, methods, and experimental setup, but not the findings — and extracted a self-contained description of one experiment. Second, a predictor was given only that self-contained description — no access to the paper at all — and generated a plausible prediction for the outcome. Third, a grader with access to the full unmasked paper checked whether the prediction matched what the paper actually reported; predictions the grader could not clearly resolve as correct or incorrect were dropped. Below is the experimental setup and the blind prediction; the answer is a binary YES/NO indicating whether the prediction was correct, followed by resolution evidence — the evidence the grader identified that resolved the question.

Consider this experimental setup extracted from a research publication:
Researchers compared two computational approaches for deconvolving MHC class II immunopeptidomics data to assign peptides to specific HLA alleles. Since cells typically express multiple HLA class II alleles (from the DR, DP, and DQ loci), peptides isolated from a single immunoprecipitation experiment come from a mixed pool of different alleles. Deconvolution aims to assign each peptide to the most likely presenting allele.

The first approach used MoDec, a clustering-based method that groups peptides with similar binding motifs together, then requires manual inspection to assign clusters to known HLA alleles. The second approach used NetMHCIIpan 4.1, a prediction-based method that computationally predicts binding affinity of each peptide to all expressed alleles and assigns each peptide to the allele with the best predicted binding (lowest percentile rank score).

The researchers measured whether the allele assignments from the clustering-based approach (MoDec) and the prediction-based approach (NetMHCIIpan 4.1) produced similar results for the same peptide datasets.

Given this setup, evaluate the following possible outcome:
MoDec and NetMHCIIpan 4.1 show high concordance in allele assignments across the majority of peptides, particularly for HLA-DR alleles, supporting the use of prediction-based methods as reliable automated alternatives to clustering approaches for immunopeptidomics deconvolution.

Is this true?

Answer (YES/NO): NO